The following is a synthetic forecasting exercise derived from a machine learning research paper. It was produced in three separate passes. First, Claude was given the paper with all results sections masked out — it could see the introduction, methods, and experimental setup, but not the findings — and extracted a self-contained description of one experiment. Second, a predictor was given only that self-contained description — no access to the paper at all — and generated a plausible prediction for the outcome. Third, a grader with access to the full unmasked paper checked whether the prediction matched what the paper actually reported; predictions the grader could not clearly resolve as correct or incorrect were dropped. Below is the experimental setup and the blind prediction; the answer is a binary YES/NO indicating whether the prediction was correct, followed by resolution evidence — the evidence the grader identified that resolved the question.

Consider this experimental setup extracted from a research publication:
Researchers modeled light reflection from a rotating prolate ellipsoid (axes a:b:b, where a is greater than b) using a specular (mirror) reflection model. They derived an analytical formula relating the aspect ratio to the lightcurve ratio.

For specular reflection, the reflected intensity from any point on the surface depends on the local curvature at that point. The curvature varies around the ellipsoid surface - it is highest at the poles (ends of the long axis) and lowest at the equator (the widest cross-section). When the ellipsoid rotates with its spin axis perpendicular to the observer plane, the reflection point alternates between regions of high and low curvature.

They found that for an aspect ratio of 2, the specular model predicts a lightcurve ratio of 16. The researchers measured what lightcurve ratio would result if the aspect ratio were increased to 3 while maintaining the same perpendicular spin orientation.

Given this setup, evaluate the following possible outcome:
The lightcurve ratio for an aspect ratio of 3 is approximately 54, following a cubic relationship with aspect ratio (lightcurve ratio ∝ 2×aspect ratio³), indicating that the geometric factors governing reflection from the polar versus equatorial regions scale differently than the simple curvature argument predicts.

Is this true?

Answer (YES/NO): NO